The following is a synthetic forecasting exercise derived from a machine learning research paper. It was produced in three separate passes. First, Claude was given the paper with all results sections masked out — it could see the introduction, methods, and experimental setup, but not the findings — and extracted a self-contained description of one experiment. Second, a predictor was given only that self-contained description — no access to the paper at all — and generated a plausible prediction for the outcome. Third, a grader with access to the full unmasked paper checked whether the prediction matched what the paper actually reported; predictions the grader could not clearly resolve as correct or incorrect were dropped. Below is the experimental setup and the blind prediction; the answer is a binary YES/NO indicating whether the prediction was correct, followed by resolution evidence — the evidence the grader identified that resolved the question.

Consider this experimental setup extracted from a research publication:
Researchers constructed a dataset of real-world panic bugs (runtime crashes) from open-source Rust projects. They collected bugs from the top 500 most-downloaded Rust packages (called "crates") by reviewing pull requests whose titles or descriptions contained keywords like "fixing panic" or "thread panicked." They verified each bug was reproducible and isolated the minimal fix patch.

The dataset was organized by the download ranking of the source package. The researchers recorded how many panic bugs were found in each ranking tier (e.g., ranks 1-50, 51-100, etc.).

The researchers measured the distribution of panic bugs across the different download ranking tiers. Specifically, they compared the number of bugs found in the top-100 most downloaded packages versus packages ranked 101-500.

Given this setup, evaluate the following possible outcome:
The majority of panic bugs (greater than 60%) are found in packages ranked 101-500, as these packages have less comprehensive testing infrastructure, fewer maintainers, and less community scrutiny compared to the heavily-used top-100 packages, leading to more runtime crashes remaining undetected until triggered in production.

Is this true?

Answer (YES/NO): NO